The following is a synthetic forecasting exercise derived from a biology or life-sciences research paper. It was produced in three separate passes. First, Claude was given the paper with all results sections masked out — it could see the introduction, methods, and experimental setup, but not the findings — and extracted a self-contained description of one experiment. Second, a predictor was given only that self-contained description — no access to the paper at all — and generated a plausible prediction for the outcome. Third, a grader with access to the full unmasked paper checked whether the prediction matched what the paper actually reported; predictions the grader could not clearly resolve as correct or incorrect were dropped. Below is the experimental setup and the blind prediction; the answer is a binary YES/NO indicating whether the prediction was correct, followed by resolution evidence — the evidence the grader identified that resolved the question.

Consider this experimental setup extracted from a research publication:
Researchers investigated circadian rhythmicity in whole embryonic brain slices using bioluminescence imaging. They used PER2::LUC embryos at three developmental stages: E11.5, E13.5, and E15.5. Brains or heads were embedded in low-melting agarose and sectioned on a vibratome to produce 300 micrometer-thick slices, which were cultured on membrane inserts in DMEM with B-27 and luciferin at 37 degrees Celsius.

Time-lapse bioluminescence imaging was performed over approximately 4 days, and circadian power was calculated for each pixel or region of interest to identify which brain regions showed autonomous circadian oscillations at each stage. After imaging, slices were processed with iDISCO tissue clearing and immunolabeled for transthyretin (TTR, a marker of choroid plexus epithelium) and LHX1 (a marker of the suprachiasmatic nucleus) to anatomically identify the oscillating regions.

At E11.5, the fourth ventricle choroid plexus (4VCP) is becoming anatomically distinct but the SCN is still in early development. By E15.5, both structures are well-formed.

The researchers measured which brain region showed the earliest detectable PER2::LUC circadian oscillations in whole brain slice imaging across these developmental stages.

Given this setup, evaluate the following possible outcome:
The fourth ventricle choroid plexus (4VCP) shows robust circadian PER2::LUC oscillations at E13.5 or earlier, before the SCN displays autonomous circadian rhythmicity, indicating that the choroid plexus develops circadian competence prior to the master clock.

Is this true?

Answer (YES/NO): YES